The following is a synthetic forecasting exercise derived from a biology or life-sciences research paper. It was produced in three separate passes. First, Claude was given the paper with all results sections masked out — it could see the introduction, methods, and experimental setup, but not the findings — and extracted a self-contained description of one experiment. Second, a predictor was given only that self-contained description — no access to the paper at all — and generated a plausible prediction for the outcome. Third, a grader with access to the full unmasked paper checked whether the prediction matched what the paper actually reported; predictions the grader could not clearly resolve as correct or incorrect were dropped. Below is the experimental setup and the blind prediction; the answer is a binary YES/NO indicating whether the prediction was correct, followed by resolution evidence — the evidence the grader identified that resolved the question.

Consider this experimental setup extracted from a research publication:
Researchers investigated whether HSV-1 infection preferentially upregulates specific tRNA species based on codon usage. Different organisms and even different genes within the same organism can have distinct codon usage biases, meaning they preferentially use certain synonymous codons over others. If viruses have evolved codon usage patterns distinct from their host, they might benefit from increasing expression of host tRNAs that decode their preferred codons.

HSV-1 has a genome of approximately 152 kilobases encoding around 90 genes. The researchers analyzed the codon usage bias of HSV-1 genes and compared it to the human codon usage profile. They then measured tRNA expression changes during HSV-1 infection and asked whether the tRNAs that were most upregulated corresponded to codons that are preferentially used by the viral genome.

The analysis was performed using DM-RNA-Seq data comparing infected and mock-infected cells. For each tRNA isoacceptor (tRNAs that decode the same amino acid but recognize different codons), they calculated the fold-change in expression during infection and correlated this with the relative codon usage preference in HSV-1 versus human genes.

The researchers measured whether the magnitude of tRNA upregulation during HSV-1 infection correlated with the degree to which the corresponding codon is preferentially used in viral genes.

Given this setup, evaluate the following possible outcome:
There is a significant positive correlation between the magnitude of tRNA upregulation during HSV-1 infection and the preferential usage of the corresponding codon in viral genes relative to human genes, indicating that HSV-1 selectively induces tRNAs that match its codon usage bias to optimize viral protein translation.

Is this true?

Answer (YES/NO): NO